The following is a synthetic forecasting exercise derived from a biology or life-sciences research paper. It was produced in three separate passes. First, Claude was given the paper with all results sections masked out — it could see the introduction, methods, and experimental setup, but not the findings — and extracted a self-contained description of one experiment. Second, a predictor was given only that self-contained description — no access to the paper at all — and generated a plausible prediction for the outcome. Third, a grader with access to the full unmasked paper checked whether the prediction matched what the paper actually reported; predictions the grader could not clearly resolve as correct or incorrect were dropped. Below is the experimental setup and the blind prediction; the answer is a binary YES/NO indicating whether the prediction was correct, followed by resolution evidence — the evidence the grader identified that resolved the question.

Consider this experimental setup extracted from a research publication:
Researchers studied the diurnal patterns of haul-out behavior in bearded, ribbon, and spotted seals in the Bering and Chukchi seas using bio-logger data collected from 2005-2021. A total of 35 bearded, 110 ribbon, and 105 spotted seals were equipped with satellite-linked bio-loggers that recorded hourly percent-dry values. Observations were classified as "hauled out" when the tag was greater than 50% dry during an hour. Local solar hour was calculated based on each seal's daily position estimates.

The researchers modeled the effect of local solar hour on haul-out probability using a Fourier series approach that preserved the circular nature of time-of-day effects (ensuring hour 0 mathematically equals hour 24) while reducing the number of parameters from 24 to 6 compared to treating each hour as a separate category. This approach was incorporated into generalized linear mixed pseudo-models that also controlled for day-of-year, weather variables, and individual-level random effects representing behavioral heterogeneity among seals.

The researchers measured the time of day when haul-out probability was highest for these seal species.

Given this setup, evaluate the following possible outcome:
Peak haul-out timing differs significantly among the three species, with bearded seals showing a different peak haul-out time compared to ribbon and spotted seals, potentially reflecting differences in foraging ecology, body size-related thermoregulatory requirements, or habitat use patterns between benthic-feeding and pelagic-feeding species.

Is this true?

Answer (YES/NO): NO